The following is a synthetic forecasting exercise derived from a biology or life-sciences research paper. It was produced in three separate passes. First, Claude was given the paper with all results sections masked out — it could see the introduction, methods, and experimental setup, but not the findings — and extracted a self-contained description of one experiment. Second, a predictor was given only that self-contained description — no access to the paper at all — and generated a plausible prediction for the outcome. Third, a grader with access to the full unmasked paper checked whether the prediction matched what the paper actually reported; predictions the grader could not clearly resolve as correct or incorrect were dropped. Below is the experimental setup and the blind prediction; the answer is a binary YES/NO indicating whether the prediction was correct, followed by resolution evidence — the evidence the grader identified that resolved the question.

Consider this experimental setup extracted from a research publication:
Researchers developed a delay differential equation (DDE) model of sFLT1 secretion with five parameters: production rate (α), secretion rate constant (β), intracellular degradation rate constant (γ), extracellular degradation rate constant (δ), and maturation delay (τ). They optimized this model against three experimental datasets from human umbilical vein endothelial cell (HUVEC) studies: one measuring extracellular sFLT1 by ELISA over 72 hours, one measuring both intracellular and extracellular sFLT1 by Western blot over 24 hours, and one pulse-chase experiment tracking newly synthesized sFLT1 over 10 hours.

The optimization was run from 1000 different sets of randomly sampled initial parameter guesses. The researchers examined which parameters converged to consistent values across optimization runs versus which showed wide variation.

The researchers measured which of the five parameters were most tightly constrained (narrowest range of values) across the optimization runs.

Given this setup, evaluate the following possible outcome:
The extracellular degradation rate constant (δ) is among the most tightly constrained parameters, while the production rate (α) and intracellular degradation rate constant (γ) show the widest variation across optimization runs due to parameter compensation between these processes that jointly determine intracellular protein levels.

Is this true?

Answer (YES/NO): NO